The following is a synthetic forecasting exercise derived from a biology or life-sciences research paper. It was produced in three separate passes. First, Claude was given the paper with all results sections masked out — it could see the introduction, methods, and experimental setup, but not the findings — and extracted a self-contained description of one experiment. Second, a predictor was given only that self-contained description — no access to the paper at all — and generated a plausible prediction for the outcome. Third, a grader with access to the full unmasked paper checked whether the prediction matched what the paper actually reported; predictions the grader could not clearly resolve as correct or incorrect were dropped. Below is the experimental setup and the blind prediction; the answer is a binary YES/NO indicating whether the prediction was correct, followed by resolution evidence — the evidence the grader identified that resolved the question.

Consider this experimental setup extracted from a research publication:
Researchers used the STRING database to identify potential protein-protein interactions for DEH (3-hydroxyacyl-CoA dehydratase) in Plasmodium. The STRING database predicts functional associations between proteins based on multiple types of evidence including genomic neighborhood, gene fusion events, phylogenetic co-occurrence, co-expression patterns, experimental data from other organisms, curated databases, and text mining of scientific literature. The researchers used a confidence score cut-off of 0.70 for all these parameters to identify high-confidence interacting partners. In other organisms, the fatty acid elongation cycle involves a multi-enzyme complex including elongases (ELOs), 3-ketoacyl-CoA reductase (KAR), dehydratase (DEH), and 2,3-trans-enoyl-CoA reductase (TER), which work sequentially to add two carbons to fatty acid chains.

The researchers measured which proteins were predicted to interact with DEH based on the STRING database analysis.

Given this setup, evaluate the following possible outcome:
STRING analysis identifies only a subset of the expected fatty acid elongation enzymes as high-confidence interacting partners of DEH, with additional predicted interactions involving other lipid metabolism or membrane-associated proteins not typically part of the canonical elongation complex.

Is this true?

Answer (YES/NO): YES